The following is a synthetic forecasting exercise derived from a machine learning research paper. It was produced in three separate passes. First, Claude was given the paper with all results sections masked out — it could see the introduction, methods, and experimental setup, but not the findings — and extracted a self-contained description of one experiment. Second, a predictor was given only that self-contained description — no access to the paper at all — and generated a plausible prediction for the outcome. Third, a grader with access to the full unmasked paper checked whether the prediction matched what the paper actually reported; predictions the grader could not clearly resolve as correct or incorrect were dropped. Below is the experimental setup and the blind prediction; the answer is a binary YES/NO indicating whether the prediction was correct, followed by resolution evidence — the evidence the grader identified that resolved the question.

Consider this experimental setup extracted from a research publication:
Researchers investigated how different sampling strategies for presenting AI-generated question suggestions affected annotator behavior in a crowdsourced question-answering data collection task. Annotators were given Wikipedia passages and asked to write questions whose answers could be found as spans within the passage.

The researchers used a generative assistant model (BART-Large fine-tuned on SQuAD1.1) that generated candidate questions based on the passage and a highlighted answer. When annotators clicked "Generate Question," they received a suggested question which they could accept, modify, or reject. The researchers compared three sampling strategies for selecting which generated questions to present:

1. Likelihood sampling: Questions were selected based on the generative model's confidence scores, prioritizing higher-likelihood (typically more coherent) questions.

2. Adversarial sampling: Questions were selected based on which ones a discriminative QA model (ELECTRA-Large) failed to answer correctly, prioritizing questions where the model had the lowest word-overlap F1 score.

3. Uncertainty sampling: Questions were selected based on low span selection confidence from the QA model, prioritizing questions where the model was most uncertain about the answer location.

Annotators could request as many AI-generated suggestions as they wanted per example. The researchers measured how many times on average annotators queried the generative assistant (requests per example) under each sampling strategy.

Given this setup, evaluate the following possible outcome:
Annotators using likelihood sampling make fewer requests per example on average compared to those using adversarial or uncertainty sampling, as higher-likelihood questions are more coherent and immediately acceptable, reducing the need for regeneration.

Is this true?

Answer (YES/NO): YES